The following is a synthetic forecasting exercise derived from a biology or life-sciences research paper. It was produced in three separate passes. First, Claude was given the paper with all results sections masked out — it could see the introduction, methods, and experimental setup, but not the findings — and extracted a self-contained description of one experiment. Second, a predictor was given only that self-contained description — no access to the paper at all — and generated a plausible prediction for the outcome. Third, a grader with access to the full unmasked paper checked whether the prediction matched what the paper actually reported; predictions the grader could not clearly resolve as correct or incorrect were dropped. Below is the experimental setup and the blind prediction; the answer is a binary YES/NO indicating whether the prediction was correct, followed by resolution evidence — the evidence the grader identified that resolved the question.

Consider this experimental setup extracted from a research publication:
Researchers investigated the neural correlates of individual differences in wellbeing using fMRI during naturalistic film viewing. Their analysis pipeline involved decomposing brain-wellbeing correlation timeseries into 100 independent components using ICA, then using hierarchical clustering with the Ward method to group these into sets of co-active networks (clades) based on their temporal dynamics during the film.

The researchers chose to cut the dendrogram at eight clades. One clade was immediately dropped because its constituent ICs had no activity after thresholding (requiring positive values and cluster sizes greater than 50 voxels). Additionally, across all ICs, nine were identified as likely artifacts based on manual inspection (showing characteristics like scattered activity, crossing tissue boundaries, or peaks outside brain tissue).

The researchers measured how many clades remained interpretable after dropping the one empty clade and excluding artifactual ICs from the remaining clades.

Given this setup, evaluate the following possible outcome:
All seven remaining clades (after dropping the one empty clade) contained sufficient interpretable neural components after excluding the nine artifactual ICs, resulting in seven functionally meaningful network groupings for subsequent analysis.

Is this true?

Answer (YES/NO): YES